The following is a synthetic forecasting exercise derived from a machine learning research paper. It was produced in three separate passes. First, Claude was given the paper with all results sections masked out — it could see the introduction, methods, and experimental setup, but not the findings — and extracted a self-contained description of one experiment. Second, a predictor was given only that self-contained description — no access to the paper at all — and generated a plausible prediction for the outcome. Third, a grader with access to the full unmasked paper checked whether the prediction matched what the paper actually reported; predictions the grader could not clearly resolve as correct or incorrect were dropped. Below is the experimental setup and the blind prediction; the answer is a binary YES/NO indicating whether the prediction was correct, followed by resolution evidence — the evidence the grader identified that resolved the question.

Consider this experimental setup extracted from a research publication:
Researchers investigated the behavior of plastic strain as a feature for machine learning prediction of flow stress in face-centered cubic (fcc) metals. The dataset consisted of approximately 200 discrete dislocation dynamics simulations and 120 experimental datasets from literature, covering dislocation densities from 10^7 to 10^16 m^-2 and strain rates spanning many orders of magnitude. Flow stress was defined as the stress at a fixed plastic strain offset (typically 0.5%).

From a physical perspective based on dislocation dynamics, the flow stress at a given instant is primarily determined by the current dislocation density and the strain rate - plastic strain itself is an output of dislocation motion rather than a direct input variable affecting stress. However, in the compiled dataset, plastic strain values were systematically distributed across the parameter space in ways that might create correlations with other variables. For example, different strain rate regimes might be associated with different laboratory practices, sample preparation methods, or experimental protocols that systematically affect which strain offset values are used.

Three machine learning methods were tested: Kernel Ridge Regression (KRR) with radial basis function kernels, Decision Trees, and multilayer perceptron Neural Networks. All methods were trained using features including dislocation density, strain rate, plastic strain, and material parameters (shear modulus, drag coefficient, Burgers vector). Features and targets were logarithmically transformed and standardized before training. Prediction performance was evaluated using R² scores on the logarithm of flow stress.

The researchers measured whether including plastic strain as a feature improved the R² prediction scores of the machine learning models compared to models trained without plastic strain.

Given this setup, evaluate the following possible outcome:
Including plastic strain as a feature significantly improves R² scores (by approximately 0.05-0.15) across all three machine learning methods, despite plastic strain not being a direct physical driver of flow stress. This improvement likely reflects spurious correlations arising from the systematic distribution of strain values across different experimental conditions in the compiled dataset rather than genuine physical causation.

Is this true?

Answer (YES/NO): NO